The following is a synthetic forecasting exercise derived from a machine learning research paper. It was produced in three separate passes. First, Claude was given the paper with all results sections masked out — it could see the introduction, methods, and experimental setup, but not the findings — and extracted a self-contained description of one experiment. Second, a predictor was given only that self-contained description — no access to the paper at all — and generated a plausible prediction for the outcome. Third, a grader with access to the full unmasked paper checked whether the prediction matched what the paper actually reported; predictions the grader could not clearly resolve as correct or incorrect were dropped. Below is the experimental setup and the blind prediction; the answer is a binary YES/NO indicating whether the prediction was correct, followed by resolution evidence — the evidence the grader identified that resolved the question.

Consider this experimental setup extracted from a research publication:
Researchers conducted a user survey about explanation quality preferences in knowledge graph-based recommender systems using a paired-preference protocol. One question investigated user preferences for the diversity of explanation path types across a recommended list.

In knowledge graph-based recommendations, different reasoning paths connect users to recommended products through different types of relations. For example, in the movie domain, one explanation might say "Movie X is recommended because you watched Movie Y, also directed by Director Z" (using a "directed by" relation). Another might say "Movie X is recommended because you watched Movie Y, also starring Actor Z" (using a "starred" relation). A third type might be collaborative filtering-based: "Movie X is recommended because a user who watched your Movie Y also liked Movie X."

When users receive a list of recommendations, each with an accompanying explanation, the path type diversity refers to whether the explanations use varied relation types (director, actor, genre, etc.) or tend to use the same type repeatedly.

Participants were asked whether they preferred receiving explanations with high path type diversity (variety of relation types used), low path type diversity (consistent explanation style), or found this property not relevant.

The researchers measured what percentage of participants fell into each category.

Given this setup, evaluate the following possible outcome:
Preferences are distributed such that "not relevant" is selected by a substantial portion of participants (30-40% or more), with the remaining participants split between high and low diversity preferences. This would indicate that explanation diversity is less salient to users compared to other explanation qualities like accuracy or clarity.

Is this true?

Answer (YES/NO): NO